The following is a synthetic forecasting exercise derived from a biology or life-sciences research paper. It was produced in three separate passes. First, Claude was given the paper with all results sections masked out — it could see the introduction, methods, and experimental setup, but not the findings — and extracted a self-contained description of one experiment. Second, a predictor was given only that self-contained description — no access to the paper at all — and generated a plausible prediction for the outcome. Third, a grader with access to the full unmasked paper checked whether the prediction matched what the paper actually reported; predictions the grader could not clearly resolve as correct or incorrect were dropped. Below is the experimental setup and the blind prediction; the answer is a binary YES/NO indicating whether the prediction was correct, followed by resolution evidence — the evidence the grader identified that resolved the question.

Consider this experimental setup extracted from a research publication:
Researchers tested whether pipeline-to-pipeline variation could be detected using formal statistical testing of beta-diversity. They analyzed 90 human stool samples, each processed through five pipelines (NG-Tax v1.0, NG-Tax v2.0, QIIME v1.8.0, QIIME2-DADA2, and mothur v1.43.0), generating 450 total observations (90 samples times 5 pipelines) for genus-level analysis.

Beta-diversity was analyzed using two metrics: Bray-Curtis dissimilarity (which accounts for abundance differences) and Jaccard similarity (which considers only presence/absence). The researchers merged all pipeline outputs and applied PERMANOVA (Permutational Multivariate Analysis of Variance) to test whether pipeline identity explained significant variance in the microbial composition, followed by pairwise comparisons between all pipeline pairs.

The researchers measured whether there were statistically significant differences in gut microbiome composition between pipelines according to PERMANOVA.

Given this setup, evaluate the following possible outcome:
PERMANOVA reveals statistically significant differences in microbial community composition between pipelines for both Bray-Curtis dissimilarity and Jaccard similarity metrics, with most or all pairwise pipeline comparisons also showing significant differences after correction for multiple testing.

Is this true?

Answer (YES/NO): YES